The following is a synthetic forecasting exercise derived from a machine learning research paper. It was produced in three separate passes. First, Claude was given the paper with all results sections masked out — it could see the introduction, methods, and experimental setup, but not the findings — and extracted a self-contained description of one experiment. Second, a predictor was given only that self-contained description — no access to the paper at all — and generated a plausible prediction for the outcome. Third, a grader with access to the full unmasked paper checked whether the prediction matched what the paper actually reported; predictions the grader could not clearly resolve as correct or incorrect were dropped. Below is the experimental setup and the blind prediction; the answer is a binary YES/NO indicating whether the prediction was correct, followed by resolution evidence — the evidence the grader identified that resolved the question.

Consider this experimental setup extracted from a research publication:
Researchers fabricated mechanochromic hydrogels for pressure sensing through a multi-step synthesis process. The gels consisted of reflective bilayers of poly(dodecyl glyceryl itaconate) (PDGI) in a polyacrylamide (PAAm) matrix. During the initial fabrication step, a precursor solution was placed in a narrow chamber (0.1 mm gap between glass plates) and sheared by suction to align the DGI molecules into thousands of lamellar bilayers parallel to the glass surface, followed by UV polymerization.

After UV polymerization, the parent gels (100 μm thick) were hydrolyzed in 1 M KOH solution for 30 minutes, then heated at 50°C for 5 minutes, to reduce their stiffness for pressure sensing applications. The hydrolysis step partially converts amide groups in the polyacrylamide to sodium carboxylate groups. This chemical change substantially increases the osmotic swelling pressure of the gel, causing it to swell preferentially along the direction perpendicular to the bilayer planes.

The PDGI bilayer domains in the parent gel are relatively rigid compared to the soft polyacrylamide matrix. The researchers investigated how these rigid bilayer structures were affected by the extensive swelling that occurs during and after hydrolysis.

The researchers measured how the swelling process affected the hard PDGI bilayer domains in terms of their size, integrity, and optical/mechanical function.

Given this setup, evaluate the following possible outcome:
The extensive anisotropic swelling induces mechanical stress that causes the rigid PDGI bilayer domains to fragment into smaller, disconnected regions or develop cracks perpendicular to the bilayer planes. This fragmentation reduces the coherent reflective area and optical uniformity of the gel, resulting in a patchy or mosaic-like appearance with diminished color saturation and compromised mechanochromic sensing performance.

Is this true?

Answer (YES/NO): NO